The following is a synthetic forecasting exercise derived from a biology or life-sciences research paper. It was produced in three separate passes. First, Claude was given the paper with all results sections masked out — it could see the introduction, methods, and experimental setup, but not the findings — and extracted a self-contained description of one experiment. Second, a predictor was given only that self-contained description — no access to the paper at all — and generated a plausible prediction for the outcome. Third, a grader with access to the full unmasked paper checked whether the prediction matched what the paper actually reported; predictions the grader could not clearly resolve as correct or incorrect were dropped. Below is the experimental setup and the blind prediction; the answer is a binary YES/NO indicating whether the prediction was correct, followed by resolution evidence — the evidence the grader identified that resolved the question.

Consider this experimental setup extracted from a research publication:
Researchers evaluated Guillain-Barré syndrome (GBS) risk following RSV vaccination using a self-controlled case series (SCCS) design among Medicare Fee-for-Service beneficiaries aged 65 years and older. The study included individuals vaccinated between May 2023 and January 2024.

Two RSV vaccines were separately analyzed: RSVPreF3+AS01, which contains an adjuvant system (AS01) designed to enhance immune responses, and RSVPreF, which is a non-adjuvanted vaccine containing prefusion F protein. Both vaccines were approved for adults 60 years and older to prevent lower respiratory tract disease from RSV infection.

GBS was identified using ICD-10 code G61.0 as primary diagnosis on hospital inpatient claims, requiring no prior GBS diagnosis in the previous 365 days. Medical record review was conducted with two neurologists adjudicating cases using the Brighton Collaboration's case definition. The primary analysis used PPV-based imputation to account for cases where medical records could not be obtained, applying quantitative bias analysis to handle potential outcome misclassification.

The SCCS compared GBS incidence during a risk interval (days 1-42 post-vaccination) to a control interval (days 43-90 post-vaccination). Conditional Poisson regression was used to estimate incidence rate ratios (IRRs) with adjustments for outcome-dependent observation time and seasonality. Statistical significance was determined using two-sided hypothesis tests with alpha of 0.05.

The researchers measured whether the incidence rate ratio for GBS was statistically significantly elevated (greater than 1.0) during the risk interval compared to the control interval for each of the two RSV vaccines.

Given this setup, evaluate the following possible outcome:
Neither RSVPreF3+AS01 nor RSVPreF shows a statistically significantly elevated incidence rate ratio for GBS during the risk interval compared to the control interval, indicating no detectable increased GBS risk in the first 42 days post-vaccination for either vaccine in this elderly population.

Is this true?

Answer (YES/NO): NO